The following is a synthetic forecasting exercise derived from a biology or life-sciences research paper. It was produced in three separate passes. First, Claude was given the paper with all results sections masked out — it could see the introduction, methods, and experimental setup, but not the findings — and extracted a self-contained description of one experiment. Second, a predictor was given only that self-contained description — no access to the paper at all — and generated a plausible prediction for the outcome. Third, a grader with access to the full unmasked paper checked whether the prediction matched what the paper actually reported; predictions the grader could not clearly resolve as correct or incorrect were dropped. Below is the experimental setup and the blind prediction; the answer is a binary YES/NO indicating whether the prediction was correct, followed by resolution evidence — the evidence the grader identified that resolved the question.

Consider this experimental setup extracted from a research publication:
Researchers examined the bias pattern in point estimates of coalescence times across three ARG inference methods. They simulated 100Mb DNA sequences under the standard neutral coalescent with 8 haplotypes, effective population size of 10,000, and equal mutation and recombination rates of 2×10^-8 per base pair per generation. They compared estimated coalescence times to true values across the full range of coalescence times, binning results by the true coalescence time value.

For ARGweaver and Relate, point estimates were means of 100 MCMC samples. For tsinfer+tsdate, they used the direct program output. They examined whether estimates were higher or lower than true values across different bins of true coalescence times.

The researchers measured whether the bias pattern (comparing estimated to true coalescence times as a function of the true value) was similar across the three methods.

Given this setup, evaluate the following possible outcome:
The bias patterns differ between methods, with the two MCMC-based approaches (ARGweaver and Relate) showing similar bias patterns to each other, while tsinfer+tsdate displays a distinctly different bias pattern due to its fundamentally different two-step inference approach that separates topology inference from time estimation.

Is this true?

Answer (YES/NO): NO